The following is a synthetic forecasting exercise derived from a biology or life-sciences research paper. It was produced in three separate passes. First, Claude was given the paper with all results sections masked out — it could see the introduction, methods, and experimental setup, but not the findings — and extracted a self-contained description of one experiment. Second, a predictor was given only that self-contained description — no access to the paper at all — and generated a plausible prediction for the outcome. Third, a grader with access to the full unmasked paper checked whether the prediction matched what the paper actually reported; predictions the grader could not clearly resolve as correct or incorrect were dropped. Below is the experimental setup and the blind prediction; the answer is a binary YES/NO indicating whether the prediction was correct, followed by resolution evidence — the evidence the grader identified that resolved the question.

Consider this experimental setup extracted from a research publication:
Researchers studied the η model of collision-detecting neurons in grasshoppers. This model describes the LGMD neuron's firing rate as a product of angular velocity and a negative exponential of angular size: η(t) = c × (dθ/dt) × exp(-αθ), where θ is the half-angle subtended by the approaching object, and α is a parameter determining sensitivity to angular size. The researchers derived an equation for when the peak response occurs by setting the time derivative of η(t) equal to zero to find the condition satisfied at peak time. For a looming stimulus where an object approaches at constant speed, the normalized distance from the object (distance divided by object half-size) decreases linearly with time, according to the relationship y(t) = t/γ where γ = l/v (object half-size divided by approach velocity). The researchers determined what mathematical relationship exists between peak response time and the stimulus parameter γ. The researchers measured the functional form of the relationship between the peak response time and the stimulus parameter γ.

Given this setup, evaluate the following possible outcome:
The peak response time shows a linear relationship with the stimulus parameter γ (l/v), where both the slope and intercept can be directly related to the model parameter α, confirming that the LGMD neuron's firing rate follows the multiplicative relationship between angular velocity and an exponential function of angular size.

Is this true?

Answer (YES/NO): NO